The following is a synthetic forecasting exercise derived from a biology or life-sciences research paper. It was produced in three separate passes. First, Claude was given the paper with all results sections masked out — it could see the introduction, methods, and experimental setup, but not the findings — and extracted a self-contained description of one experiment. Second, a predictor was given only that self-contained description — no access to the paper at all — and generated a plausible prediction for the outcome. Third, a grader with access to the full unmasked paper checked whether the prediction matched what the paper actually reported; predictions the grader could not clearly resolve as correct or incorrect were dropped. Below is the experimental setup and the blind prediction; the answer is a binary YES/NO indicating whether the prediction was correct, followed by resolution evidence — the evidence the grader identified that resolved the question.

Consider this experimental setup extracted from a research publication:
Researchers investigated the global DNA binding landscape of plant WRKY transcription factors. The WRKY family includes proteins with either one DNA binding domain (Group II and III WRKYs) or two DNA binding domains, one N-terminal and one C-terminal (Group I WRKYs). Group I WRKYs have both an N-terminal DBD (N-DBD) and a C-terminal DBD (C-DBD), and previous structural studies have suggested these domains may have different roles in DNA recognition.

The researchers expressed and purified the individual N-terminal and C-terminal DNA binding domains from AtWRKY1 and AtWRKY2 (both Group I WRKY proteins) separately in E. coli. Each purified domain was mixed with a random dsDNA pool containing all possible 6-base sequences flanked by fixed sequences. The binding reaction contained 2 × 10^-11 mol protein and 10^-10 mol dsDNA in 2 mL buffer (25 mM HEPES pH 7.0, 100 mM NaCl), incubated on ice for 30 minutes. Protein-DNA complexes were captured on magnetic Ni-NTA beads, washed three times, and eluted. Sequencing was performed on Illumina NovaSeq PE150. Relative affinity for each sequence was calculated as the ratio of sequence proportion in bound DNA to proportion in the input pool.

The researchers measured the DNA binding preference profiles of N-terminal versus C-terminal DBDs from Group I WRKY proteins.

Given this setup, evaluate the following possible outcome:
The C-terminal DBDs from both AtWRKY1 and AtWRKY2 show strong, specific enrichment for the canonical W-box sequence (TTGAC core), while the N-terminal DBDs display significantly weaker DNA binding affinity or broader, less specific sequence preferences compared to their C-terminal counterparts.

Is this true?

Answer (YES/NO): NO